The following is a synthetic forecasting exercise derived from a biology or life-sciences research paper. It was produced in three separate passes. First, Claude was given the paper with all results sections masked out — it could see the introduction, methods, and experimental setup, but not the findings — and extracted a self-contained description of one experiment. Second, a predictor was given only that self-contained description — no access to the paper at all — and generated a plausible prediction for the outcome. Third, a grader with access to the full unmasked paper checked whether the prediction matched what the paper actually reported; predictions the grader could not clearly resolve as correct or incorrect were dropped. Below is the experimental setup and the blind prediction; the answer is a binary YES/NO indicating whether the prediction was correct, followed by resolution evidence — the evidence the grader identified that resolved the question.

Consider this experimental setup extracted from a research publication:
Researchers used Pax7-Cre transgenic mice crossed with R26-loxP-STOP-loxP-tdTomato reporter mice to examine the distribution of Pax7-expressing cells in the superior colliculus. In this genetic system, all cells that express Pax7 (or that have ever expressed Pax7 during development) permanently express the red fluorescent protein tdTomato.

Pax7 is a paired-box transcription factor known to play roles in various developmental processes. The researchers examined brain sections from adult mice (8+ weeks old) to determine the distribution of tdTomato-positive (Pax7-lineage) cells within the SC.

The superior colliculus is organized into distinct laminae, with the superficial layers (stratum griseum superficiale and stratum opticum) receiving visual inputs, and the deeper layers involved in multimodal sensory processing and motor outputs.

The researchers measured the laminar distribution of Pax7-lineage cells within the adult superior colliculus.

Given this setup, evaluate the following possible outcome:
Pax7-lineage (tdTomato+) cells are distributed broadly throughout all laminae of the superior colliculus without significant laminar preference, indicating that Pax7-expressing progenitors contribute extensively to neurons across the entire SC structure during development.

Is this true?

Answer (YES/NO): NO